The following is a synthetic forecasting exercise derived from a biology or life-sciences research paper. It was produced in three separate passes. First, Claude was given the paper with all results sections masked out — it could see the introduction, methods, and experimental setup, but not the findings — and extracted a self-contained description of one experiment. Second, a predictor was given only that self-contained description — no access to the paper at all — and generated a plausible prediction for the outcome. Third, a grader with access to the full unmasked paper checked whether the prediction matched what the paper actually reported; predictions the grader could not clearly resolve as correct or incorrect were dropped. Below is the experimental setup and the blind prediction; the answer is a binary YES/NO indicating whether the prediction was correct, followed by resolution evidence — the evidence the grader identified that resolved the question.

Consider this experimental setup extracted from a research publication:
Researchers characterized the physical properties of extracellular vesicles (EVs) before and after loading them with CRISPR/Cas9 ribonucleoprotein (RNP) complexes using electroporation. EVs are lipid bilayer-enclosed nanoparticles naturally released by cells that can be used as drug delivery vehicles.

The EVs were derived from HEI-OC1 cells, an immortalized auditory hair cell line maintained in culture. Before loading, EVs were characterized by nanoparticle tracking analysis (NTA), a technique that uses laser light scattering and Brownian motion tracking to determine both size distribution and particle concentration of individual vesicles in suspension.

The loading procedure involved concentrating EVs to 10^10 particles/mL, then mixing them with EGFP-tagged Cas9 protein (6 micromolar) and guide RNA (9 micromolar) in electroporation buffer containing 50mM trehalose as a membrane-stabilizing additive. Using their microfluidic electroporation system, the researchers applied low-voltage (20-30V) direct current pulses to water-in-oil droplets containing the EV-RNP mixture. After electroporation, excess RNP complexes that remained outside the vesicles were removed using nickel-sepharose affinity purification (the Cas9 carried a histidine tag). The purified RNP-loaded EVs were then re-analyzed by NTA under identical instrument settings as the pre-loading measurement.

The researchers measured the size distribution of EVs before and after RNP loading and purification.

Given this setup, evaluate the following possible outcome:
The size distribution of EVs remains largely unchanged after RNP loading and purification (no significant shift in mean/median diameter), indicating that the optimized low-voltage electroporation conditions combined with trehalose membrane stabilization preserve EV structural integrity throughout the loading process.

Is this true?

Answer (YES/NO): YES